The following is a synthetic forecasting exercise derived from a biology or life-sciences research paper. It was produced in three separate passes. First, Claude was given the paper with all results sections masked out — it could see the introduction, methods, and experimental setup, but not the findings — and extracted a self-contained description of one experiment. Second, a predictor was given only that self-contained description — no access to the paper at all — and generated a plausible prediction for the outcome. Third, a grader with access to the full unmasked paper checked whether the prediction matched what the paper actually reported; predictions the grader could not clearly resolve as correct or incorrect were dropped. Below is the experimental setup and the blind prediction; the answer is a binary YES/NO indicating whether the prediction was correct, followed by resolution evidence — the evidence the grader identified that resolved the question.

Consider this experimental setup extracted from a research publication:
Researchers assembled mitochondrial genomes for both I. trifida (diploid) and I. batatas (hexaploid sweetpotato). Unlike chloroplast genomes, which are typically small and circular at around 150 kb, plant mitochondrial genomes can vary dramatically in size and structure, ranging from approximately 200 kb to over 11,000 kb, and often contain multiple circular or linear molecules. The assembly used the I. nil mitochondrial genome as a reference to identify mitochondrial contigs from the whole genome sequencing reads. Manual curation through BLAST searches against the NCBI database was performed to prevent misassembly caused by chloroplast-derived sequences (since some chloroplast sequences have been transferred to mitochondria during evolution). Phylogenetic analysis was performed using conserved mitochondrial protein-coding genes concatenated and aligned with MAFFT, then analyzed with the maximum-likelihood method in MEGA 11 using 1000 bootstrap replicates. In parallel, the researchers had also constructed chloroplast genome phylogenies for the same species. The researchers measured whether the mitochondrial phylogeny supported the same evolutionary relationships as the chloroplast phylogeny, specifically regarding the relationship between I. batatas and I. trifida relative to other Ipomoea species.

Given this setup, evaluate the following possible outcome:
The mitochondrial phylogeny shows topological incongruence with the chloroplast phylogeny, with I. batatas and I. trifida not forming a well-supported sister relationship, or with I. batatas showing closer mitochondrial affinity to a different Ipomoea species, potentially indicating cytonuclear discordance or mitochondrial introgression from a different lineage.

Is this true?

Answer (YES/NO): NO